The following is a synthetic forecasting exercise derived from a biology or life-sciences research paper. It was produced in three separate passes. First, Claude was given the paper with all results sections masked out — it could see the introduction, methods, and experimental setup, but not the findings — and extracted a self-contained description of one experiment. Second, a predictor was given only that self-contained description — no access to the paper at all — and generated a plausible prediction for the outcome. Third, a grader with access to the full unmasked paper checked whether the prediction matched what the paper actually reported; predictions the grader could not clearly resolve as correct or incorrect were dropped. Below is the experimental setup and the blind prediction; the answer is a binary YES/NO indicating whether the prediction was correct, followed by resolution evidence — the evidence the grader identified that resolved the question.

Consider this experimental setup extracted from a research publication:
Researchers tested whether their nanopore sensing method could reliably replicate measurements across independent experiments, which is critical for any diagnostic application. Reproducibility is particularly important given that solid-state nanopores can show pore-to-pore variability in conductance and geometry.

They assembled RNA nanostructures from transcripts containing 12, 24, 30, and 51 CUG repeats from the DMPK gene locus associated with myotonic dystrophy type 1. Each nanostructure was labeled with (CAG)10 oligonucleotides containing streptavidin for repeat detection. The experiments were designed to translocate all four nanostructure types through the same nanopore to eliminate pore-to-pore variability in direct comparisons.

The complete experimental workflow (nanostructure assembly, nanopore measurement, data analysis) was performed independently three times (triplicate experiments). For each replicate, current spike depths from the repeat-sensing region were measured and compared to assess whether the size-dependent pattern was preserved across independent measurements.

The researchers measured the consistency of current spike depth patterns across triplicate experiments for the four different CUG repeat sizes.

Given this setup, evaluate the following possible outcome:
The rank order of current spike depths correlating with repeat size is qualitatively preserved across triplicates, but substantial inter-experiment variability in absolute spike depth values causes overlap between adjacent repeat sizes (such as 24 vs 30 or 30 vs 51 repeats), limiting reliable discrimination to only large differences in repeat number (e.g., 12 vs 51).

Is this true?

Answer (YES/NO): NO